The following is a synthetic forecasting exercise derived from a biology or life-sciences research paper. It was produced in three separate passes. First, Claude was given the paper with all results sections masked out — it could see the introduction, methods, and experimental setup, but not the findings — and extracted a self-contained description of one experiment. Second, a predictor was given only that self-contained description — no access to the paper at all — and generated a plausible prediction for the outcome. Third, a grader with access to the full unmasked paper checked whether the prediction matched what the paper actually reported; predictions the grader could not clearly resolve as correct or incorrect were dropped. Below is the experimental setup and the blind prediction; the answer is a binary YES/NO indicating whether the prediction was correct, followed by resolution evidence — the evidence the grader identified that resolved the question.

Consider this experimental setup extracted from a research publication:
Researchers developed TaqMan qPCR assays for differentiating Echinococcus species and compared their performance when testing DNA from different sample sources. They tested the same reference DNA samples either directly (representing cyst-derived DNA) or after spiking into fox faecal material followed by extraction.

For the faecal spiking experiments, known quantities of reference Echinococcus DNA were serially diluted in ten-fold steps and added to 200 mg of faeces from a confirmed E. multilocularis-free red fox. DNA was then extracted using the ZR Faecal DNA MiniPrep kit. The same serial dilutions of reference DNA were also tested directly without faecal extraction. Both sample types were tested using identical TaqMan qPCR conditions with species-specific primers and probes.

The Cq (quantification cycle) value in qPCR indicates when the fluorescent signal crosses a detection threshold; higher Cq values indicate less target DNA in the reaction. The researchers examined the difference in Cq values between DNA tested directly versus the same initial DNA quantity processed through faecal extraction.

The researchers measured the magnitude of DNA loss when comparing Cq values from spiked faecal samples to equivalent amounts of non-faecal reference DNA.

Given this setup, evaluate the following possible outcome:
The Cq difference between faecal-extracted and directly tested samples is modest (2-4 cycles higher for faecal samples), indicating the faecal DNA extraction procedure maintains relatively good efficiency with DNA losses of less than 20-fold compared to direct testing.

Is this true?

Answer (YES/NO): NO